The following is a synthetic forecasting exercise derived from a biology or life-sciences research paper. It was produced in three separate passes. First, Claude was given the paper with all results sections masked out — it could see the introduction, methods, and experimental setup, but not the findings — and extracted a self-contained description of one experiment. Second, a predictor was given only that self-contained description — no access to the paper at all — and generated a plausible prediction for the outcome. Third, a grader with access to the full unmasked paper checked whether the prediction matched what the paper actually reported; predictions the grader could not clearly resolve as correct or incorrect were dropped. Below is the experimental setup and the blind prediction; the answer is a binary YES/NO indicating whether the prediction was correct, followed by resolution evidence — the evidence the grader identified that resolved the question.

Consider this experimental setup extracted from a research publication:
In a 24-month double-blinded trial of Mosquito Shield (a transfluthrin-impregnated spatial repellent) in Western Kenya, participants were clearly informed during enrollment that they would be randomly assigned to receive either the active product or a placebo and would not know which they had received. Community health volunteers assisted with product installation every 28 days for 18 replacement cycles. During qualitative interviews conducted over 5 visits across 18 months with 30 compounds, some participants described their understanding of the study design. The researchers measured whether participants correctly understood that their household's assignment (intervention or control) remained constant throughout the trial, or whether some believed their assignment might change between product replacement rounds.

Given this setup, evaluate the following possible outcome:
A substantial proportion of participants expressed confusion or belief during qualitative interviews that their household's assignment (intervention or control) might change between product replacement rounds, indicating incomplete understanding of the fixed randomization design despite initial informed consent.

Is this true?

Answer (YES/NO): NO